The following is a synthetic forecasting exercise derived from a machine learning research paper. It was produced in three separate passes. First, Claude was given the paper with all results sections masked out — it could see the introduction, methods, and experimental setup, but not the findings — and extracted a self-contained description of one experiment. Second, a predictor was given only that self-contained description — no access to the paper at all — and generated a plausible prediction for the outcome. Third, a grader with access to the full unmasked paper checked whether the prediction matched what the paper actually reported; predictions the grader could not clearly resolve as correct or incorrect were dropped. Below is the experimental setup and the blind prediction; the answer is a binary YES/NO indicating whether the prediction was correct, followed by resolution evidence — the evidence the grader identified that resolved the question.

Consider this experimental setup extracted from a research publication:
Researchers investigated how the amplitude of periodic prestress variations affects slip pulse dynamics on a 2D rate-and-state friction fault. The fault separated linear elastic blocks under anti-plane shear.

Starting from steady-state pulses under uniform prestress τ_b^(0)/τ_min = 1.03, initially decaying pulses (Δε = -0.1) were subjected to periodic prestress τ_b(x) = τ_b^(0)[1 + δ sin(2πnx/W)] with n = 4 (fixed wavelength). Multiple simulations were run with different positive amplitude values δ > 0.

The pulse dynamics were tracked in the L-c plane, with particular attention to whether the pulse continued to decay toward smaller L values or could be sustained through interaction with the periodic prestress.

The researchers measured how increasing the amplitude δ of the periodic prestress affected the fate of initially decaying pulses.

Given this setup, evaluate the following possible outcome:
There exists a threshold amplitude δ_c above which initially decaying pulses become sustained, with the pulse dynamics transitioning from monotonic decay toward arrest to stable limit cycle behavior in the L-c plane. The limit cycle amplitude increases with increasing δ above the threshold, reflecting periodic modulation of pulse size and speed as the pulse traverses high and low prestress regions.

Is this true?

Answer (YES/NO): YES